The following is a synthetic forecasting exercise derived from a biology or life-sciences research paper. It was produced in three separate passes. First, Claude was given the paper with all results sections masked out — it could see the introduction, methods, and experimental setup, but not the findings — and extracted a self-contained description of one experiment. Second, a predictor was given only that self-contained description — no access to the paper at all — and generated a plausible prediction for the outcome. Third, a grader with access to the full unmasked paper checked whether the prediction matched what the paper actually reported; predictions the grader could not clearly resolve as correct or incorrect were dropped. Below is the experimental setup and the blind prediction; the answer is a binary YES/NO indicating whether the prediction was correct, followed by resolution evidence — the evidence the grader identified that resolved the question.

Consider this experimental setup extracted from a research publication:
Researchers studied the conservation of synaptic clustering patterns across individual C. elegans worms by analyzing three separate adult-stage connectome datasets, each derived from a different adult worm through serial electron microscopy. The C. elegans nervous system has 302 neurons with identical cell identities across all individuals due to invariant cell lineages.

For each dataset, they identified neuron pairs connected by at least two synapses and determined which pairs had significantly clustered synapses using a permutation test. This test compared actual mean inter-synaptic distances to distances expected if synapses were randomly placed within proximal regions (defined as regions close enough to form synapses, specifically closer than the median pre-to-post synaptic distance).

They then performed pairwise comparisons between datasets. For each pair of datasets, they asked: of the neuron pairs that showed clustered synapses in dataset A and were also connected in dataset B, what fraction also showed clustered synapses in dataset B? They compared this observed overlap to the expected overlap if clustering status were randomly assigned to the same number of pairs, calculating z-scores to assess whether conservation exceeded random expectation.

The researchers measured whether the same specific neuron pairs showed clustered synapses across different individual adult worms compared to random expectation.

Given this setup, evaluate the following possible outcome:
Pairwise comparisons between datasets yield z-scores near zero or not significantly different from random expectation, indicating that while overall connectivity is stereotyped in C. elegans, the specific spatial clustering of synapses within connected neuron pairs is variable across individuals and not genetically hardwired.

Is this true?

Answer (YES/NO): NO